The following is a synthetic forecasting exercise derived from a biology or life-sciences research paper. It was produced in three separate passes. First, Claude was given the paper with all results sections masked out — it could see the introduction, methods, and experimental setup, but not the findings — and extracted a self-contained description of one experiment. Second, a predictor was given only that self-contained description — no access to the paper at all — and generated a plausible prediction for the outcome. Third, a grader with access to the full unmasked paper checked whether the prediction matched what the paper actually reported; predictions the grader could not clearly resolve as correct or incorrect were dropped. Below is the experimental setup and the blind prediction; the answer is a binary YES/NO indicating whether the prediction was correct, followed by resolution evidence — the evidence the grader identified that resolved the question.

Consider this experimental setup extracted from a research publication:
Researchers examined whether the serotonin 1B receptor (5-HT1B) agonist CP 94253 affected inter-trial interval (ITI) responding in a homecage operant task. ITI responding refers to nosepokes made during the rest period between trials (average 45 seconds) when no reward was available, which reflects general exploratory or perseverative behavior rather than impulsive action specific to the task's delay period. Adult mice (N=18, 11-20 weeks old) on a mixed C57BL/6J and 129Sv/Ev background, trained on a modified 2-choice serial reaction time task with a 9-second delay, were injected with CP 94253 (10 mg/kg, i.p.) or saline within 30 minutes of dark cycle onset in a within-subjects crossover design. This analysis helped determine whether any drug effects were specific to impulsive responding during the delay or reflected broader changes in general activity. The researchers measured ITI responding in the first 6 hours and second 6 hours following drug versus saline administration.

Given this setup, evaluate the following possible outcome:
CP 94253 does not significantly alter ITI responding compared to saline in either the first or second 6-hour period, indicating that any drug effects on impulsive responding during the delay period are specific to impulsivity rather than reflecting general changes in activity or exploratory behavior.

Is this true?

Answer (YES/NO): YES